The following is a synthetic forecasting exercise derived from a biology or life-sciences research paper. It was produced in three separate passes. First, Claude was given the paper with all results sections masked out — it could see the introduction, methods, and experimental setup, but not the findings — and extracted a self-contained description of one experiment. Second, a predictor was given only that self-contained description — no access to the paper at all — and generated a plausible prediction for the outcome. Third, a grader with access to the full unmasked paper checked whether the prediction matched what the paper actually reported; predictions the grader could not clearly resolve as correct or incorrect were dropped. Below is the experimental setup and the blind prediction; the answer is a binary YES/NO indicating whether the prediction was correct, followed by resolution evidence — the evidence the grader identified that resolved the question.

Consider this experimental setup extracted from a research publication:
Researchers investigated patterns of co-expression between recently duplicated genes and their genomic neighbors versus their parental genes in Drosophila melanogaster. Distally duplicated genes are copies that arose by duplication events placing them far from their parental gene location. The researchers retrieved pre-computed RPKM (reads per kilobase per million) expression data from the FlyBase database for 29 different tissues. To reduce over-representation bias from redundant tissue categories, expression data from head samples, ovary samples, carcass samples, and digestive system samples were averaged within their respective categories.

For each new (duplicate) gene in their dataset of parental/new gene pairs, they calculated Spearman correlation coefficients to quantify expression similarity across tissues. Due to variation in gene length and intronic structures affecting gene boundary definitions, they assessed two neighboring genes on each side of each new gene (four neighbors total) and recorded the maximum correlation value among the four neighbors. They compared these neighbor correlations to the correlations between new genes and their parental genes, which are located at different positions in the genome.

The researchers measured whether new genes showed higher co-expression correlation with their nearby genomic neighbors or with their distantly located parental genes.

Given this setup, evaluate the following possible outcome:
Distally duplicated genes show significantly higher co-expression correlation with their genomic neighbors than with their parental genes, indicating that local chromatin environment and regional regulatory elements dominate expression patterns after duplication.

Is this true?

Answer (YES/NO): NO